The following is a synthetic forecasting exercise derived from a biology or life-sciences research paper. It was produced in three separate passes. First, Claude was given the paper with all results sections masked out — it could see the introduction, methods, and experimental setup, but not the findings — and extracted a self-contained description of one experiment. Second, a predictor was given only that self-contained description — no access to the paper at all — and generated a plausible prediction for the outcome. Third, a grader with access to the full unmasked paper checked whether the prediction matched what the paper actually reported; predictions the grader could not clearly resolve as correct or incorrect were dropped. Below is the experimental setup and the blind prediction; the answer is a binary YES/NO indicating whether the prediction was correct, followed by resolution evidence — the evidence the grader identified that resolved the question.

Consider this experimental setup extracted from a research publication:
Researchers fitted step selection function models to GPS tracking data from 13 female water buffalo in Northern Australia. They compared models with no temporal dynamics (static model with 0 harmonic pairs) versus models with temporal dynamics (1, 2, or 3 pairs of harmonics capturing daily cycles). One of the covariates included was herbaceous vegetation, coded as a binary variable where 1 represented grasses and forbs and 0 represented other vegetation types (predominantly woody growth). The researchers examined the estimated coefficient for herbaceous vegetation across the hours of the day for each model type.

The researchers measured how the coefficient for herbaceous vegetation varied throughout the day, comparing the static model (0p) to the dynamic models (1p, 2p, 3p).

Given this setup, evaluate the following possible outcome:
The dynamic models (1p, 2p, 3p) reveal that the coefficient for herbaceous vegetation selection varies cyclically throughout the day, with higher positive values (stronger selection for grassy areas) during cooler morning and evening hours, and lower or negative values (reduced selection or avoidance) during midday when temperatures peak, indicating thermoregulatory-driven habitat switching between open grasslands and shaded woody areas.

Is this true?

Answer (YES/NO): YES